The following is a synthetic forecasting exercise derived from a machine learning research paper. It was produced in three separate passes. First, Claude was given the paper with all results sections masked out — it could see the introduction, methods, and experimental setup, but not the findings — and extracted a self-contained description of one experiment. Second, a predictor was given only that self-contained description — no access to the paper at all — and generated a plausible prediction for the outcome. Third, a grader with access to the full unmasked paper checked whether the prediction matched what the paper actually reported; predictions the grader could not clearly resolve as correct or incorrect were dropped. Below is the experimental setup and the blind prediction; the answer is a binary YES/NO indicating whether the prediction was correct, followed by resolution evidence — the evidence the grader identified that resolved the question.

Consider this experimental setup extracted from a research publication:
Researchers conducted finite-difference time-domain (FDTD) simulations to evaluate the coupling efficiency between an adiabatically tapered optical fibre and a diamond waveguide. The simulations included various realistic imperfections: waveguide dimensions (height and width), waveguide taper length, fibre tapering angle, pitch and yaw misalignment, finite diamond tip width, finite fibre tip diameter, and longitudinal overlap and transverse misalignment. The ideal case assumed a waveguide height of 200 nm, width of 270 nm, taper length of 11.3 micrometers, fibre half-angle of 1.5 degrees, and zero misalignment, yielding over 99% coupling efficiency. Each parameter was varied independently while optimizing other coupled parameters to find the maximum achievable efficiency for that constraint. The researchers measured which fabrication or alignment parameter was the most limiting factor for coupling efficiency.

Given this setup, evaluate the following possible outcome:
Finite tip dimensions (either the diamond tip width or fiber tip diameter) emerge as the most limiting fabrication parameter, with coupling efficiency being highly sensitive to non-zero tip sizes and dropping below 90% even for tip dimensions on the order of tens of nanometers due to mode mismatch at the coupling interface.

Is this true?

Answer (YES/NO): NO